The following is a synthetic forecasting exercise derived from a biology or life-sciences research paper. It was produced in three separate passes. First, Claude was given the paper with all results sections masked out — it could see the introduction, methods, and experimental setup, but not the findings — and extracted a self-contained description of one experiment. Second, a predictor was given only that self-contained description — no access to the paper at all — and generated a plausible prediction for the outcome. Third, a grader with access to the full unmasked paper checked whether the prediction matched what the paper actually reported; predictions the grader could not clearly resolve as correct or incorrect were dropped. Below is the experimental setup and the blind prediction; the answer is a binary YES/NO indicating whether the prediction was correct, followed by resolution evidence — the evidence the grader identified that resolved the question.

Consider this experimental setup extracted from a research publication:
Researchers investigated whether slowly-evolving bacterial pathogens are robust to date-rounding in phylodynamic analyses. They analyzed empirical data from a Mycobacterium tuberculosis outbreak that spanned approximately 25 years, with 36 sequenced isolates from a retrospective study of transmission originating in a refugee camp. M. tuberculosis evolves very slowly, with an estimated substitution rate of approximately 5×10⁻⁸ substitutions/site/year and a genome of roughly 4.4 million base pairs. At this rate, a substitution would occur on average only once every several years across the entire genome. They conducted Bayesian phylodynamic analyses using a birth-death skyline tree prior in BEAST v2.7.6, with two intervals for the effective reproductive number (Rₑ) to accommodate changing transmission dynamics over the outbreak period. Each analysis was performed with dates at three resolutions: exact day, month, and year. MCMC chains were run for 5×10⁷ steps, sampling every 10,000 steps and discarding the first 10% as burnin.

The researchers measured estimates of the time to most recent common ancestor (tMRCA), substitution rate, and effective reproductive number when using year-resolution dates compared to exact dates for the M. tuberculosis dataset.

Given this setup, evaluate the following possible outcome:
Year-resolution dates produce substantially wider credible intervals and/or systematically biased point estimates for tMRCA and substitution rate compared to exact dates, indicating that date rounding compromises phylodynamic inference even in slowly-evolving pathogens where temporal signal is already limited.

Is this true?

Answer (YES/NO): NO